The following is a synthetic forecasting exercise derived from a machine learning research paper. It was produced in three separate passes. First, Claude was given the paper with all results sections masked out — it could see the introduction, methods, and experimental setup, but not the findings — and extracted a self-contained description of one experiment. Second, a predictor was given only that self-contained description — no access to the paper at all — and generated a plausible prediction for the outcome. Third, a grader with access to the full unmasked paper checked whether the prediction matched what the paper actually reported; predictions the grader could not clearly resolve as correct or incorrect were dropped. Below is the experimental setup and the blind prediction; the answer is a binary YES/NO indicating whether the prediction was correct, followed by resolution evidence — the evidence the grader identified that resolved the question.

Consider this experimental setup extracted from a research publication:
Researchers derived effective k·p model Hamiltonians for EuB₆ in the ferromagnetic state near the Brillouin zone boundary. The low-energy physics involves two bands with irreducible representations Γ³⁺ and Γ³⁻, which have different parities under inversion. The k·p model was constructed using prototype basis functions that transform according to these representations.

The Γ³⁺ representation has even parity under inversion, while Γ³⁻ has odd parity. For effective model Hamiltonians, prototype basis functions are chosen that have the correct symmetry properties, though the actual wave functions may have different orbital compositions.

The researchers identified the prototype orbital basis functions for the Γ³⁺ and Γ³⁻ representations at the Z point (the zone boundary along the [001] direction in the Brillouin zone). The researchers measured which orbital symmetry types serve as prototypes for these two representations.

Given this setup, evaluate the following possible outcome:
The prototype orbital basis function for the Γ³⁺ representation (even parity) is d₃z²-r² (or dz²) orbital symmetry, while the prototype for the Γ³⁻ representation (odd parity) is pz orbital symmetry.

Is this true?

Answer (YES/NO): NO